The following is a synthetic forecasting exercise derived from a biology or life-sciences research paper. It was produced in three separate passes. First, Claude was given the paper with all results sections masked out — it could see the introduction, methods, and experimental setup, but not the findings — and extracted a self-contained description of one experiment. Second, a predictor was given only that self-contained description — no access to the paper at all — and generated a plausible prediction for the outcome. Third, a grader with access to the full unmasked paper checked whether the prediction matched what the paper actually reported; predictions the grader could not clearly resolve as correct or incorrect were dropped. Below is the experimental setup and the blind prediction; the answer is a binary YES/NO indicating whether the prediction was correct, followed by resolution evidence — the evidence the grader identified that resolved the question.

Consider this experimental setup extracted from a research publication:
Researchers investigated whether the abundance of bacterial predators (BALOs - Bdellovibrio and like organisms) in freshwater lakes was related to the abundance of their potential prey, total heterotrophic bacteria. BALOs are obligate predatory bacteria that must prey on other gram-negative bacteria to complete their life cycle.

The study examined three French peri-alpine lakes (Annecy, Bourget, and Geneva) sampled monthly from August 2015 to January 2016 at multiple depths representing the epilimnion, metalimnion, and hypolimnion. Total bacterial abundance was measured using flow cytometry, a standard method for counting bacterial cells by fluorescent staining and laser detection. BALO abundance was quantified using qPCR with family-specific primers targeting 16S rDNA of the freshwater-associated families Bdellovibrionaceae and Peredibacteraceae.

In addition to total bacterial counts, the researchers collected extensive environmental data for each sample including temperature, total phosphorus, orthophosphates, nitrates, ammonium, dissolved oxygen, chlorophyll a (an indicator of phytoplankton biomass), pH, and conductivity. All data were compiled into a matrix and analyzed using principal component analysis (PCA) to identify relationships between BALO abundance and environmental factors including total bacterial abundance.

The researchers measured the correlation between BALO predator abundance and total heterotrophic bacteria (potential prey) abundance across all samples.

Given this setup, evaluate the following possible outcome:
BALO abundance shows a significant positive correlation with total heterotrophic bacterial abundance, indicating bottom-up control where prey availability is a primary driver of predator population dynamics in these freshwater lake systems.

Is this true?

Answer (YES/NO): NO